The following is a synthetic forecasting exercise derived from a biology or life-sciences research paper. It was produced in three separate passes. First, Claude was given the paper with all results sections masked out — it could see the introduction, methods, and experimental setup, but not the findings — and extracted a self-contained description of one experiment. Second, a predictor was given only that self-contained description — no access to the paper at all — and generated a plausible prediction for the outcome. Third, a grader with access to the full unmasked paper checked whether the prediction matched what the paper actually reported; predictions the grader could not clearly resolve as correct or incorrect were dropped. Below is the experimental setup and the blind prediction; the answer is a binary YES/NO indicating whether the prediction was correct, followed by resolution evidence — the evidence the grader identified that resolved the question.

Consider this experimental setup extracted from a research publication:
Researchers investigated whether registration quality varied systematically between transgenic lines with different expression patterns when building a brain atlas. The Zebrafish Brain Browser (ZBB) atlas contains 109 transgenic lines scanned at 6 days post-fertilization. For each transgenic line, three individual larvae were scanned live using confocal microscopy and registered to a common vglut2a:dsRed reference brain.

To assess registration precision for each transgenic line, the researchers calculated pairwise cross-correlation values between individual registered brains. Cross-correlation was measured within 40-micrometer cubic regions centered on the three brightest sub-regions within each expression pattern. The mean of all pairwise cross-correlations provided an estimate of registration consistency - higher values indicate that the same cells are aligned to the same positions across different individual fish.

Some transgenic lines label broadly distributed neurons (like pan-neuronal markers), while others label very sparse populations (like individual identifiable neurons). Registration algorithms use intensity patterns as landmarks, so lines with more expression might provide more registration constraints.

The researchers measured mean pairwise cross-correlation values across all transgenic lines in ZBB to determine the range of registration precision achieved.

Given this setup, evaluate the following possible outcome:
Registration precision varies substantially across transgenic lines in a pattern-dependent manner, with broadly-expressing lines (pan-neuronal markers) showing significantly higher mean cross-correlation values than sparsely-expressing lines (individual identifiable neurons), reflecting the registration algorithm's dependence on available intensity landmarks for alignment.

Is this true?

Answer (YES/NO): NO